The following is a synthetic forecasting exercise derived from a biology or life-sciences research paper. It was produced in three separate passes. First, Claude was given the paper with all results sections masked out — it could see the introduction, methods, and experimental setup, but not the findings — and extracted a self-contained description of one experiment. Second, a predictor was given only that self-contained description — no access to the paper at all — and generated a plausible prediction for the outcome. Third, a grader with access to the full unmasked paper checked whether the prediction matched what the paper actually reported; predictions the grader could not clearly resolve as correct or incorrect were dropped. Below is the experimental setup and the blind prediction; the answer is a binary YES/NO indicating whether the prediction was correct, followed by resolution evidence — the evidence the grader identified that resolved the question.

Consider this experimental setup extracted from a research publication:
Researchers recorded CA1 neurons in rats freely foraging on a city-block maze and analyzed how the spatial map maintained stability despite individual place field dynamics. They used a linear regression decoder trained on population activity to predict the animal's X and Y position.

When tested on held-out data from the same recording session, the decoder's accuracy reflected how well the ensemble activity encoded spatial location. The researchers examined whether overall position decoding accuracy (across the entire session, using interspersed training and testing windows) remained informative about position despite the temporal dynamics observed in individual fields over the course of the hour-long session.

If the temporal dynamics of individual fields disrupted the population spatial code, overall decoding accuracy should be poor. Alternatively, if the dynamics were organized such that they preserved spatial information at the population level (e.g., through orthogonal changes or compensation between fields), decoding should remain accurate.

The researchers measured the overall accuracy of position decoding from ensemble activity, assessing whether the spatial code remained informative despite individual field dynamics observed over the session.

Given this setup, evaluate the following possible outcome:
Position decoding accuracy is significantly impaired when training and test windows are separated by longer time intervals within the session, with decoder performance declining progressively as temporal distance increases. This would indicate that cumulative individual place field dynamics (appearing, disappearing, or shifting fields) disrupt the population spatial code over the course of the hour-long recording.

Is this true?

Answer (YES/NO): YES